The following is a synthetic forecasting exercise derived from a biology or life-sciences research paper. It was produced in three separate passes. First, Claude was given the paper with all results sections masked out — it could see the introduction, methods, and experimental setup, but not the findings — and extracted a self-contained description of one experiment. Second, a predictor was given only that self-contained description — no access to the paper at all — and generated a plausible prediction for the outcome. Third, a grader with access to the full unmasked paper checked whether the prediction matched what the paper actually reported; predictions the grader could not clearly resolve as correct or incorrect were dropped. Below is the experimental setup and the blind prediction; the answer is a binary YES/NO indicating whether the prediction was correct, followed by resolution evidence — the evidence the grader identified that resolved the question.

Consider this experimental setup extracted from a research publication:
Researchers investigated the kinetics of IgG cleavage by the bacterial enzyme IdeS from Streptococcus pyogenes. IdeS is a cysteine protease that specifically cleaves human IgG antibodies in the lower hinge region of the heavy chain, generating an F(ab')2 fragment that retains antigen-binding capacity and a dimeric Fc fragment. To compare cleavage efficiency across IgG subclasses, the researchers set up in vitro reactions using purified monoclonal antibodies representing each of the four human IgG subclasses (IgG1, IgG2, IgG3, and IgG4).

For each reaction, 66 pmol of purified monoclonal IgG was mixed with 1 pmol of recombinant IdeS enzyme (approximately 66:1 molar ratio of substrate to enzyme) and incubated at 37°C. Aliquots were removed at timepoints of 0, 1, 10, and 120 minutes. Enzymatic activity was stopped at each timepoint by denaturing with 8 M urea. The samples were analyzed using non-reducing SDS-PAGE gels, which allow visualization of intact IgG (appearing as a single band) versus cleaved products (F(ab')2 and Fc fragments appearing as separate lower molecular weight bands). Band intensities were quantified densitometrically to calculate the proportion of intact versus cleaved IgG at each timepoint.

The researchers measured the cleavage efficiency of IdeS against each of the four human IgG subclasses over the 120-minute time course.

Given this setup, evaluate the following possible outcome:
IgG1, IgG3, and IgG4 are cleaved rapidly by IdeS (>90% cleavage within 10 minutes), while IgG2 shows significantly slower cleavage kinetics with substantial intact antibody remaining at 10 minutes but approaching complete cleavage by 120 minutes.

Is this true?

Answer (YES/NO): NO